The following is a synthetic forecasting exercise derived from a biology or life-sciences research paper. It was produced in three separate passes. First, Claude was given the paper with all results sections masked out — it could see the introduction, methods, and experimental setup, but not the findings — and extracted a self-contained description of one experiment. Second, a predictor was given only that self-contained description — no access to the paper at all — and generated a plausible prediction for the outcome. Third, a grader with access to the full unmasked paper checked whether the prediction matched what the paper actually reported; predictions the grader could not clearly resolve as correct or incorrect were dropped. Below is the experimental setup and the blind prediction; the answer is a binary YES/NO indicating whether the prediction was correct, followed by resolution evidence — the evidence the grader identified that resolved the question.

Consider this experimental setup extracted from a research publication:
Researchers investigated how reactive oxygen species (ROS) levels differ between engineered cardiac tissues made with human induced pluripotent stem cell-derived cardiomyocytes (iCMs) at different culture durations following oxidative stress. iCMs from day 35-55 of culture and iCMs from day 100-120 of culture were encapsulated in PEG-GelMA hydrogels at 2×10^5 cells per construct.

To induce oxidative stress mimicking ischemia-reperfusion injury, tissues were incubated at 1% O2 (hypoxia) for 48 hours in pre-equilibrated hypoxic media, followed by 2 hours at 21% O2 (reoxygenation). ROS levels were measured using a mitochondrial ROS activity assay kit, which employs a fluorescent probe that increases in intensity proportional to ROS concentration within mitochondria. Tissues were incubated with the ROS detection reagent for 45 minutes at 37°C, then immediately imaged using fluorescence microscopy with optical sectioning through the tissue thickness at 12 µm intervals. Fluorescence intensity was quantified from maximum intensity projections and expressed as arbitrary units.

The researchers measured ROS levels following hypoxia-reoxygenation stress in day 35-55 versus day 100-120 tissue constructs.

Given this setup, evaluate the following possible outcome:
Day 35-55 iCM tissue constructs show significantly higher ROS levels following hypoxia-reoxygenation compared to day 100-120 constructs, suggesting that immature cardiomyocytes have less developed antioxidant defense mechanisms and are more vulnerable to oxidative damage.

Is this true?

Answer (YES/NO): NO